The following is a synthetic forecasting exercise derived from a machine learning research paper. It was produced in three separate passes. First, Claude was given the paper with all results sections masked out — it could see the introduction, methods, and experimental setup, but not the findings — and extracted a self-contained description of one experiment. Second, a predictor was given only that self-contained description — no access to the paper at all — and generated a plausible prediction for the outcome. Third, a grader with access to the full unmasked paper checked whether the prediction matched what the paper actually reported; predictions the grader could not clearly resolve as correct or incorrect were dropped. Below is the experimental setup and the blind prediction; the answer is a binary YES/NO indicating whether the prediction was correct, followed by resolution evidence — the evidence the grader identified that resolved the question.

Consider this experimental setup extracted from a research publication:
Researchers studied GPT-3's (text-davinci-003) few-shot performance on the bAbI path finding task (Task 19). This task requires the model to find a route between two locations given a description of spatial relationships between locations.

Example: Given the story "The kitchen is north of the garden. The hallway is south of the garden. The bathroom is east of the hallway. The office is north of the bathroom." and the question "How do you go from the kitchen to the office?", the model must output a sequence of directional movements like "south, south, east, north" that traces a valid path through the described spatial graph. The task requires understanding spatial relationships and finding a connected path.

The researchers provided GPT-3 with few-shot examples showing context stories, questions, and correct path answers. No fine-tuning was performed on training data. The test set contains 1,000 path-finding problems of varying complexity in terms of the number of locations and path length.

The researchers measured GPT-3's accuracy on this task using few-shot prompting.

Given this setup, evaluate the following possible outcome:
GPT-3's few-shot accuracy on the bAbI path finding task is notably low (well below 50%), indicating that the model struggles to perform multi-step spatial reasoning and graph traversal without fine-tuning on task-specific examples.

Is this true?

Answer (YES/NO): YES